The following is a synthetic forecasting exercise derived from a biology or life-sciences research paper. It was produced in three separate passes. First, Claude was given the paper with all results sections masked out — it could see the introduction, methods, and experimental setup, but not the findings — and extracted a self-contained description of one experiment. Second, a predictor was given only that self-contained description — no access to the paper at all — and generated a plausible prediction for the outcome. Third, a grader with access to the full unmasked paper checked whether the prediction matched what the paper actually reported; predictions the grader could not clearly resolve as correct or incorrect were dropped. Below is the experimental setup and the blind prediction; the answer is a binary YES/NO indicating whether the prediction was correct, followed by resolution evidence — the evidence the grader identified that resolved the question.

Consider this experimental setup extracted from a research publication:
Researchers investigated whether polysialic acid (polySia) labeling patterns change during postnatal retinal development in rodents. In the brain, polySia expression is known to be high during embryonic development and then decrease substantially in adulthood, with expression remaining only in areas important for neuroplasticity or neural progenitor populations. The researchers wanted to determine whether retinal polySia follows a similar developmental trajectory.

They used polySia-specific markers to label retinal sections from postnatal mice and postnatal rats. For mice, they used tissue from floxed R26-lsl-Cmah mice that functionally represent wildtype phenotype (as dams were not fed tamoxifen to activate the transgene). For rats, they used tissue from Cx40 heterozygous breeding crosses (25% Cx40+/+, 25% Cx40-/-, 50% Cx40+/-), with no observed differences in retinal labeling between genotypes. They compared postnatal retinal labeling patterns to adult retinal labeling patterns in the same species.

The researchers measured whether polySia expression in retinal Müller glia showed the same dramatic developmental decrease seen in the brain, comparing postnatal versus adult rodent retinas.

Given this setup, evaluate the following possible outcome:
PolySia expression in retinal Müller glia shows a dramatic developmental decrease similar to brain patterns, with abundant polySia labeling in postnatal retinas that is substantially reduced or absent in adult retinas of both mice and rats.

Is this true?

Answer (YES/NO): NO